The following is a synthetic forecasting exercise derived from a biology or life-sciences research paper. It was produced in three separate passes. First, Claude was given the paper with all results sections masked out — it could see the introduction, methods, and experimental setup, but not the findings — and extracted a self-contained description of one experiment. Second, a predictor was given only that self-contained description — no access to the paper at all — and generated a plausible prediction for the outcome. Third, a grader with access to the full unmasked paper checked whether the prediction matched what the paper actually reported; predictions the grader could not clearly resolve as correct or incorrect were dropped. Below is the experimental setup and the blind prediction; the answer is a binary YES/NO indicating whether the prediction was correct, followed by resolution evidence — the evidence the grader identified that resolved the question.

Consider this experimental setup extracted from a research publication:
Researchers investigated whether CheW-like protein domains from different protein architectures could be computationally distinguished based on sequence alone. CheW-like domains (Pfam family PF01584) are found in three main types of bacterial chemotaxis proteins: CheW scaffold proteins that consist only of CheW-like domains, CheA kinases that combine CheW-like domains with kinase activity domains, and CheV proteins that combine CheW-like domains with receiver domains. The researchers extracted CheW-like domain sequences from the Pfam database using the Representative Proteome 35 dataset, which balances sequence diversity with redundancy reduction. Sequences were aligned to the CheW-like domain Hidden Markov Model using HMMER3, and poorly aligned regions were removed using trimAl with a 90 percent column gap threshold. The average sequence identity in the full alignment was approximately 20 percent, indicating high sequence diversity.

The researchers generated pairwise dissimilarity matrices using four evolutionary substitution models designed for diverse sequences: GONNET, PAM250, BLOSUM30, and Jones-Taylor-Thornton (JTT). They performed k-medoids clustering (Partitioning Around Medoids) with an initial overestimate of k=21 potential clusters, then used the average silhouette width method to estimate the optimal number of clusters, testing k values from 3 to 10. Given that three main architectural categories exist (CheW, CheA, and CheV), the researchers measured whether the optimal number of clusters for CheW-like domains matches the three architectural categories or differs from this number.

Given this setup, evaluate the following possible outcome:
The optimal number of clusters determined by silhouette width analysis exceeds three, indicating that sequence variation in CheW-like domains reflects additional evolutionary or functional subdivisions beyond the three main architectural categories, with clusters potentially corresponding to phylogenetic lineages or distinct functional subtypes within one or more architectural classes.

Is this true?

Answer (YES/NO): NO